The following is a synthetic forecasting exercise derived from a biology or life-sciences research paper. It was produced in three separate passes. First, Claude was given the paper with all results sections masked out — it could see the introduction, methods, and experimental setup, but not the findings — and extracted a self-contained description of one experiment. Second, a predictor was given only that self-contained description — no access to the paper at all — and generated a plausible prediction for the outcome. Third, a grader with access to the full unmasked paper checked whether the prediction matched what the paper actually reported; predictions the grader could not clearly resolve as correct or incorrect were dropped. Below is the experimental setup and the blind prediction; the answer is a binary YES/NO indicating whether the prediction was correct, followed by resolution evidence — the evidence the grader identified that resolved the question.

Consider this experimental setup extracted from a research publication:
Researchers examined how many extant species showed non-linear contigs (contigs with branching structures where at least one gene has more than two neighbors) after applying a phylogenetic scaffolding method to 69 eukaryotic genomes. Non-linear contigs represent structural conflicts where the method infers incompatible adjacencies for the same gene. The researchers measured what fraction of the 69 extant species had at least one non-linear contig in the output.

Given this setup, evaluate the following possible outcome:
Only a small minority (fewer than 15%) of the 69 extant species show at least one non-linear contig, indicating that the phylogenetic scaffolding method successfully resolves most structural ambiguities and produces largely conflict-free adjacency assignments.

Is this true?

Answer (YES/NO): NO